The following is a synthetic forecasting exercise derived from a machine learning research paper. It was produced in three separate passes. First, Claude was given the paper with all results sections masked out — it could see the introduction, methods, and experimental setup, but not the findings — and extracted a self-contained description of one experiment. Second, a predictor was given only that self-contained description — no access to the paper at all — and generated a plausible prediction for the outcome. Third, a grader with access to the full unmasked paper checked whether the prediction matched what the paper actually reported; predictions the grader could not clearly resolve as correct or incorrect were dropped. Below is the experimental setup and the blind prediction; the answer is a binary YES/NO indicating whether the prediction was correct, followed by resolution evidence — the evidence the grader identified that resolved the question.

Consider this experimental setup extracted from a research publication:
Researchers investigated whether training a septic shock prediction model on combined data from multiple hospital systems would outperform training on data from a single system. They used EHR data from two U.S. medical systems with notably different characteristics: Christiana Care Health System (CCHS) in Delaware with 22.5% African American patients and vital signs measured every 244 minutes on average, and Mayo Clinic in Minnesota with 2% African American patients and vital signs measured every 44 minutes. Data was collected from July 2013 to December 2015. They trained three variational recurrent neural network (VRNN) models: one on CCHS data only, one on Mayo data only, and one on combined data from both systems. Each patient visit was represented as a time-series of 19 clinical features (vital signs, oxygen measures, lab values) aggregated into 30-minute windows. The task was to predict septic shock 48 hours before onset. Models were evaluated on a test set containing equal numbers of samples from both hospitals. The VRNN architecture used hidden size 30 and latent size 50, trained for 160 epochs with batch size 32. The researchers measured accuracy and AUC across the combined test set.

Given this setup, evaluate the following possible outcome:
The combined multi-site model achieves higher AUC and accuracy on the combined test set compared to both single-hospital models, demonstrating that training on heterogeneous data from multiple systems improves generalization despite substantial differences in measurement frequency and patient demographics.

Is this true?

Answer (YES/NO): YES